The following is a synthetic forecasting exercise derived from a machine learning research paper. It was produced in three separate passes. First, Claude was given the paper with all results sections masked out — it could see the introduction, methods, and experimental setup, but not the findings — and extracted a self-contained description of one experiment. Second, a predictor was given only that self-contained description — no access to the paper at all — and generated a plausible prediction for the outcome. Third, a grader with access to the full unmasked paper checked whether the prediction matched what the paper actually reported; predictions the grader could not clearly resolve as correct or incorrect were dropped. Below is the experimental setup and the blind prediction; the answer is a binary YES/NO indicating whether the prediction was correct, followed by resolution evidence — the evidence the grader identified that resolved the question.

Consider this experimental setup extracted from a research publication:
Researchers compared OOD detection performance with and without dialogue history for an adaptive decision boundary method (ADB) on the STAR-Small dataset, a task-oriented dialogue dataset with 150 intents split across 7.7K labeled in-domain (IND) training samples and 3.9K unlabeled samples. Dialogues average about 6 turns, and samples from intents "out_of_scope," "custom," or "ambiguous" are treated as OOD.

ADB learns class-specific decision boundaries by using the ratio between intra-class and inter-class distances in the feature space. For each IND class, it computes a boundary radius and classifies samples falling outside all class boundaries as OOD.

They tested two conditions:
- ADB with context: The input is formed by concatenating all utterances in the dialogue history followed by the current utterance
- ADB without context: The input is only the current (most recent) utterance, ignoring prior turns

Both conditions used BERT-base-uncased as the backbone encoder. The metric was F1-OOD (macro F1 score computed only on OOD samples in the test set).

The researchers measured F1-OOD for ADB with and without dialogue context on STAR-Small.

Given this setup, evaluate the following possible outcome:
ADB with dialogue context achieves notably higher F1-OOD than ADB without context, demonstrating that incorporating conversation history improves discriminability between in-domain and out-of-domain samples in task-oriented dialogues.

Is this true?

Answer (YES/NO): NO